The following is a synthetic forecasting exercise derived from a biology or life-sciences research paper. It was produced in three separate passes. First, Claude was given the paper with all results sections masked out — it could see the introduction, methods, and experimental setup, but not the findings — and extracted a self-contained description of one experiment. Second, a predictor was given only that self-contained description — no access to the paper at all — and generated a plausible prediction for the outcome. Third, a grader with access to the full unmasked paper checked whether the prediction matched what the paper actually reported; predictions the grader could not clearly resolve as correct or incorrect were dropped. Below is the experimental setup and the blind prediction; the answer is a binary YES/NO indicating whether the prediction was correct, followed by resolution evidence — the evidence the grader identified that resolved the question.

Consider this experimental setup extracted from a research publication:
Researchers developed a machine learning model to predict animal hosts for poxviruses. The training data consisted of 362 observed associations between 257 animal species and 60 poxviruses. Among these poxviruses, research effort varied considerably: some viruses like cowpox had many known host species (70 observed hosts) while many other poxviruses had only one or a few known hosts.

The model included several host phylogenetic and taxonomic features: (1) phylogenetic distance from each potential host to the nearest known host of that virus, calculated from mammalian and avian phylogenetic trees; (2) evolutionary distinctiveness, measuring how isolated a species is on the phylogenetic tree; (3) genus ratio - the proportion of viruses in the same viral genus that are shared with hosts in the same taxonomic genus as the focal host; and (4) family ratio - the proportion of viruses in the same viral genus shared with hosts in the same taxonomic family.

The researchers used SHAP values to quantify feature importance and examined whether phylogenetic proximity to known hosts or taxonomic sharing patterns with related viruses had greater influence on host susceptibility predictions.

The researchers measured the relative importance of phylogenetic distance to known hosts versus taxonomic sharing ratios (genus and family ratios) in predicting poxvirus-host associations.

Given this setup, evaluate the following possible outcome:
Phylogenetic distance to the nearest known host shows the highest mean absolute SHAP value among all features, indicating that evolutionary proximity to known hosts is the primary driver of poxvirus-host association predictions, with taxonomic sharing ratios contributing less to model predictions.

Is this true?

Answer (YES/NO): NO